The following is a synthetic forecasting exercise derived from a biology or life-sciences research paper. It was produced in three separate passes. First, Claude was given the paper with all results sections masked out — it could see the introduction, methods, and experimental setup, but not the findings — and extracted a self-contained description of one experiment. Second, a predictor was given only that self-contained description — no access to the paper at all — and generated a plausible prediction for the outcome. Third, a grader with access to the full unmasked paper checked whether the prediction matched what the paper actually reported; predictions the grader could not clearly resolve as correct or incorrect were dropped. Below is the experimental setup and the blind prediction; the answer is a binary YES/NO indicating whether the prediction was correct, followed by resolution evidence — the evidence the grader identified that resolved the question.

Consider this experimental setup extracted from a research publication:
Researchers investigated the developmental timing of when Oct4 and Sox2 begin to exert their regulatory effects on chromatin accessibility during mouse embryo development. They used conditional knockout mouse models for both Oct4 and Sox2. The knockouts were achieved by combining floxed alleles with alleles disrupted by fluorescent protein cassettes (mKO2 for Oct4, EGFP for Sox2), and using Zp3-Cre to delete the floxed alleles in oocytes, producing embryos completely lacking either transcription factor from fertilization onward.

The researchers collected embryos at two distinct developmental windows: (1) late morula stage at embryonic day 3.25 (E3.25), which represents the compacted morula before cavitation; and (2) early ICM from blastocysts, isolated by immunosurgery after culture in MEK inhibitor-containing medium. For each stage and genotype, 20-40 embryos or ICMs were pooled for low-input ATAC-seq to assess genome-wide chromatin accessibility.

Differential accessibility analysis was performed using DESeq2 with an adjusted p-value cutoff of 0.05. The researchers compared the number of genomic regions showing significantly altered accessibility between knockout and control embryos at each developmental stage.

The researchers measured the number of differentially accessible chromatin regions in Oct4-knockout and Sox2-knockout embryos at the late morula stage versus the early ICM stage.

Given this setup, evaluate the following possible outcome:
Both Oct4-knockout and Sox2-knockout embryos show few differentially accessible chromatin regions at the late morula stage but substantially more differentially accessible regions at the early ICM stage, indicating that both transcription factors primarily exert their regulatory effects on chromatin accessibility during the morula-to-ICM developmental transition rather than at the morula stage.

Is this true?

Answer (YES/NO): YES